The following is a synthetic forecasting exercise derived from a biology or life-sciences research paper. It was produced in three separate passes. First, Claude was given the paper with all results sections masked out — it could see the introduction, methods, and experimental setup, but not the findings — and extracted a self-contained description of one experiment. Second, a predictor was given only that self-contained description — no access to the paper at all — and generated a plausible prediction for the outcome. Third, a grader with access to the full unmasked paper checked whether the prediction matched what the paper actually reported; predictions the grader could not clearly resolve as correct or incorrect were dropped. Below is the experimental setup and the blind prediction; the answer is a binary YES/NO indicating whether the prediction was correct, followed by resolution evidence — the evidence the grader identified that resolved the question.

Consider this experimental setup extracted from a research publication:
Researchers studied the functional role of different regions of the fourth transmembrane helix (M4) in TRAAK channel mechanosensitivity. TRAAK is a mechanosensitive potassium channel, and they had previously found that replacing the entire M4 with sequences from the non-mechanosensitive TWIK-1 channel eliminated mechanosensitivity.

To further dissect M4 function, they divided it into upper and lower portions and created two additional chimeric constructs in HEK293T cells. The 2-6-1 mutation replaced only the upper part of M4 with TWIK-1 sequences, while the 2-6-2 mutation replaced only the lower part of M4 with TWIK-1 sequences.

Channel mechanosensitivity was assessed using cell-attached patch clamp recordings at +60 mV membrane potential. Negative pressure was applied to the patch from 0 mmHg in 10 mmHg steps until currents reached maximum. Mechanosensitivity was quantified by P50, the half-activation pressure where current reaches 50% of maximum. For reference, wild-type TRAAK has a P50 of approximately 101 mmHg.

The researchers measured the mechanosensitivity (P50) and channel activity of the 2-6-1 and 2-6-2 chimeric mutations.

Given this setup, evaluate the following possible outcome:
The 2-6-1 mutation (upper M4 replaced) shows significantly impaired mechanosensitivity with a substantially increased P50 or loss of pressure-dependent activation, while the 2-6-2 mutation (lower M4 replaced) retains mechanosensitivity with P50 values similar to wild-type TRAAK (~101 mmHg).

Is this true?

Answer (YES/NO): NO